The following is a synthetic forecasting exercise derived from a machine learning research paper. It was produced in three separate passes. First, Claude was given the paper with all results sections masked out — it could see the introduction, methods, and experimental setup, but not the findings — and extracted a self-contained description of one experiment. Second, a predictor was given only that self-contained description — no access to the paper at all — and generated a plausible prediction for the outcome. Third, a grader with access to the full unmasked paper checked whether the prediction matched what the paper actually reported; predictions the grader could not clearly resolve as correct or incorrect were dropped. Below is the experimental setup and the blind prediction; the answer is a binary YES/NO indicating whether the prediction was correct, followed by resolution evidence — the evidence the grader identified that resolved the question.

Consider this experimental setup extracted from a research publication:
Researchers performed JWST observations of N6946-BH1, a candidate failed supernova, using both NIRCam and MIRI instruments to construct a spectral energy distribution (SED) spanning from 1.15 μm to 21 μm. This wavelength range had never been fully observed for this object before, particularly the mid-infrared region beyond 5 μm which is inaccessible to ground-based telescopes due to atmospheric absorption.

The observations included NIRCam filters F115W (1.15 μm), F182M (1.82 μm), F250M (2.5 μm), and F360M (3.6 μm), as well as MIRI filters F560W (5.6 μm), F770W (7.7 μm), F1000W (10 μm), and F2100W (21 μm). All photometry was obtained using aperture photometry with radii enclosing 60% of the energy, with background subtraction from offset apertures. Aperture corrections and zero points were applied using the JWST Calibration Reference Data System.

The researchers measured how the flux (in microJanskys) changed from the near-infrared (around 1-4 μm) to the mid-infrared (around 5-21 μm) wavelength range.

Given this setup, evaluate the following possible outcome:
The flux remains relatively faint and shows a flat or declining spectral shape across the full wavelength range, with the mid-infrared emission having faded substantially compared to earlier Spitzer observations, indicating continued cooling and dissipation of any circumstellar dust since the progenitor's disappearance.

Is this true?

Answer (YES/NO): NO